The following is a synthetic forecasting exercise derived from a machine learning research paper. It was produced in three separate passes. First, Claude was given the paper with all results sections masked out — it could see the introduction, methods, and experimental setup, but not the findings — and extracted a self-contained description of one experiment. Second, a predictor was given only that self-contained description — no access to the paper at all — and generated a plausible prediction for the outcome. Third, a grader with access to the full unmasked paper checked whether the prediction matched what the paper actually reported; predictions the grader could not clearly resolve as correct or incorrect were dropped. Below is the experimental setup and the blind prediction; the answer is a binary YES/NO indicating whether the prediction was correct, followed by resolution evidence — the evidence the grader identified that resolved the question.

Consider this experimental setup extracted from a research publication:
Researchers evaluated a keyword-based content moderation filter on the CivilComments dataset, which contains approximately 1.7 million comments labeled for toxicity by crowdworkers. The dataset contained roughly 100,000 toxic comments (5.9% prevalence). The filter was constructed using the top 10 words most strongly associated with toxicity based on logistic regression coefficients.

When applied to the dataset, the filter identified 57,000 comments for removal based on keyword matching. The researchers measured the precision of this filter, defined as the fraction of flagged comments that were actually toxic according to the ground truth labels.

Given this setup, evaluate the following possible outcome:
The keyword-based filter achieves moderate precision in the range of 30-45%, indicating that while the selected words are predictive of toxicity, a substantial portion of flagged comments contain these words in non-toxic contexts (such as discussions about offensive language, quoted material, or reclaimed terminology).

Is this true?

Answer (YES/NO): NO